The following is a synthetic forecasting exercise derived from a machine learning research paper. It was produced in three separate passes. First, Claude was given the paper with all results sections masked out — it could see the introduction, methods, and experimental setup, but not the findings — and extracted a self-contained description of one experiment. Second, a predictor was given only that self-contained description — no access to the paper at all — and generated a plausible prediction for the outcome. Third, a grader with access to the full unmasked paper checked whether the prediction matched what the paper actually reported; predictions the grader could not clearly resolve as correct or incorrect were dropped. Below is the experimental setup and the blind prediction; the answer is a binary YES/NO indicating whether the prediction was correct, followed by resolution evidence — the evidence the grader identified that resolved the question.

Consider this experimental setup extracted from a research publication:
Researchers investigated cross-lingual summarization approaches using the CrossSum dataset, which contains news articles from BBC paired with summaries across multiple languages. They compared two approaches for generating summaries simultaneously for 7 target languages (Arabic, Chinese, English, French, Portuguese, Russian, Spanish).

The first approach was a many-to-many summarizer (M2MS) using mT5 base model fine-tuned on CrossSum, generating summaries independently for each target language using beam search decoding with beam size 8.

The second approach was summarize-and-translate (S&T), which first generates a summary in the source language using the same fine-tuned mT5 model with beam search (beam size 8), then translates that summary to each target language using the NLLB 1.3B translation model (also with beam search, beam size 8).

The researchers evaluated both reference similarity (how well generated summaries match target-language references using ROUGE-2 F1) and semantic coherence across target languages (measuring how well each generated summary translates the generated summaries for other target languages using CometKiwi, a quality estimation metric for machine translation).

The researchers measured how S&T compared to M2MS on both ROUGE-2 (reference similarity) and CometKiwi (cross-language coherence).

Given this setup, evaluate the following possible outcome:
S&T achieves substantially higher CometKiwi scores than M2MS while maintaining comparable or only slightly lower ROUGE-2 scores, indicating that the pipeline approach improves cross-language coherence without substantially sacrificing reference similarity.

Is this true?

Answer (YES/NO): NO